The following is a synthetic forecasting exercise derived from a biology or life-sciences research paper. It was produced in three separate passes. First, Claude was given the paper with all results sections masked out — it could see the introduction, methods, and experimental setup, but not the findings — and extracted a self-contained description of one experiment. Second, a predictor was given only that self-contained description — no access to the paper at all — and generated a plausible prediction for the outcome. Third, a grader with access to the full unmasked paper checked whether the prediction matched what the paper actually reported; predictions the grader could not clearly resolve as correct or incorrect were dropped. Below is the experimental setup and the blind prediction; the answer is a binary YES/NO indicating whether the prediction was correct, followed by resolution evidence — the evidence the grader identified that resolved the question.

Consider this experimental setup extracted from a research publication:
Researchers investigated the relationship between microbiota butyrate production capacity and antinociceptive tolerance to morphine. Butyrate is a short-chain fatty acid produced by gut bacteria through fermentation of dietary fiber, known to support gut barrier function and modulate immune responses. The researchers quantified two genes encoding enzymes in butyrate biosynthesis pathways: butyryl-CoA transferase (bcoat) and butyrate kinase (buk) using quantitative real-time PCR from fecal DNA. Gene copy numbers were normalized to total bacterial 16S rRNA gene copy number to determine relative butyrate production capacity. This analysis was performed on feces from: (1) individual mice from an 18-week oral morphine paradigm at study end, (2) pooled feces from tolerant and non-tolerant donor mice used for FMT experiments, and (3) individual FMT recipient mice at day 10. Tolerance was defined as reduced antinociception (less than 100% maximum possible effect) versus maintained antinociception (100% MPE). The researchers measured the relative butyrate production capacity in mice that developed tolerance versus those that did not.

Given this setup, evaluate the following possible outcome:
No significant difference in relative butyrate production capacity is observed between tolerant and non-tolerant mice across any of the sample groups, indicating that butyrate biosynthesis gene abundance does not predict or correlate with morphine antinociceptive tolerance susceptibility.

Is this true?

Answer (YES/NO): NO